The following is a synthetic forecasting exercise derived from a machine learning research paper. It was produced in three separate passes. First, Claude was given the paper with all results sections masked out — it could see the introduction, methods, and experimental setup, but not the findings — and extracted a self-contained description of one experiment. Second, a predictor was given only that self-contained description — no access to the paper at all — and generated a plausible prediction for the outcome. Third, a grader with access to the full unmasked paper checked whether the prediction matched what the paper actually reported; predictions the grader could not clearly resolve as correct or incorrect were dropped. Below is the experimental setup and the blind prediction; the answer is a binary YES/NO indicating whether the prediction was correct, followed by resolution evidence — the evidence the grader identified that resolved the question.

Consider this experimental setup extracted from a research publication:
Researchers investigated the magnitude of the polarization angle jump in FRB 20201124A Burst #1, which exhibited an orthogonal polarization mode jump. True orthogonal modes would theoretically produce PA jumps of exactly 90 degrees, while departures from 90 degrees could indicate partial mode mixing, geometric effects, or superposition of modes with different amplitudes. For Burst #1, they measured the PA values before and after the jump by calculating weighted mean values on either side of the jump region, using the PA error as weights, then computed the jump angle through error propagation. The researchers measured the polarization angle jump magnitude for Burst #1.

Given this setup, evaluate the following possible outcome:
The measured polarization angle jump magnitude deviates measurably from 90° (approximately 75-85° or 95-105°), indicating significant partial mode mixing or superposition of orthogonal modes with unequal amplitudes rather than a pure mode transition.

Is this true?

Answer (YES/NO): NO